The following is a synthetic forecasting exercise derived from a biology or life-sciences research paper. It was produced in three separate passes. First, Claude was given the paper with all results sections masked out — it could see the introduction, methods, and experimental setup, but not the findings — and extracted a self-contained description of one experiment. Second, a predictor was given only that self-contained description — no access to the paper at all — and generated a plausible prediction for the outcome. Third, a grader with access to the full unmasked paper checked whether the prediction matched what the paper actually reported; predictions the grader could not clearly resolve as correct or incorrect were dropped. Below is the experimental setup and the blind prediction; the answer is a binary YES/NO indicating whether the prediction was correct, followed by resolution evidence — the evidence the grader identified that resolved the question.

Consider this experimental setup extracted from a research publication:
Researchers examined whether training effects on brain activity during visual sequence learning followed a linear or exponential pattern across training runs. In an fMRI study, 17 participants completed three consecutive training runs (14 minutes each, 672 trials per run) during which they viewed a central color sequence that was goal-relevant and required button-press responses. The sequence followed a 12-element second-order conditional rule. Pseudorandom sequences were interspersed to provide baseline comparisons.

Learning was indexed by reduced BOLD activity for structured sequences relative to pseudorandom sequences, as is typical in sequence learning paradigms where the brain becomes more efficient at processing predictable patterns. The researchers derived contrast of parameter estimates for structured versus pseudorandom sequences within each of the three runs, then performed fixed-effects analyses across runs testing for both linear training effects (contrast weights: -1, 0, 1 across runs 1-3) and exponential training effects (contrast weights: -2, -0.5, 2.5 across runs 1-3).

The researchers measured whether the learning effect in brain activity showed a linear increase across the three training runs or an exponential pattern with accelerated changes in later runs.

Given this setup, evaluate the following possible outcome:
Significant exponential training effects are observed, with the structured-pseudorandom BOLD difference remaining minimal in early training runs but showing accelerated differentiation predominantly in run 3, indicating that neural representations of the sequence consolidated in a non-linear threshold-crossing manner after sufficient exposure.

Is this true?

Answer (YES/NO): YES